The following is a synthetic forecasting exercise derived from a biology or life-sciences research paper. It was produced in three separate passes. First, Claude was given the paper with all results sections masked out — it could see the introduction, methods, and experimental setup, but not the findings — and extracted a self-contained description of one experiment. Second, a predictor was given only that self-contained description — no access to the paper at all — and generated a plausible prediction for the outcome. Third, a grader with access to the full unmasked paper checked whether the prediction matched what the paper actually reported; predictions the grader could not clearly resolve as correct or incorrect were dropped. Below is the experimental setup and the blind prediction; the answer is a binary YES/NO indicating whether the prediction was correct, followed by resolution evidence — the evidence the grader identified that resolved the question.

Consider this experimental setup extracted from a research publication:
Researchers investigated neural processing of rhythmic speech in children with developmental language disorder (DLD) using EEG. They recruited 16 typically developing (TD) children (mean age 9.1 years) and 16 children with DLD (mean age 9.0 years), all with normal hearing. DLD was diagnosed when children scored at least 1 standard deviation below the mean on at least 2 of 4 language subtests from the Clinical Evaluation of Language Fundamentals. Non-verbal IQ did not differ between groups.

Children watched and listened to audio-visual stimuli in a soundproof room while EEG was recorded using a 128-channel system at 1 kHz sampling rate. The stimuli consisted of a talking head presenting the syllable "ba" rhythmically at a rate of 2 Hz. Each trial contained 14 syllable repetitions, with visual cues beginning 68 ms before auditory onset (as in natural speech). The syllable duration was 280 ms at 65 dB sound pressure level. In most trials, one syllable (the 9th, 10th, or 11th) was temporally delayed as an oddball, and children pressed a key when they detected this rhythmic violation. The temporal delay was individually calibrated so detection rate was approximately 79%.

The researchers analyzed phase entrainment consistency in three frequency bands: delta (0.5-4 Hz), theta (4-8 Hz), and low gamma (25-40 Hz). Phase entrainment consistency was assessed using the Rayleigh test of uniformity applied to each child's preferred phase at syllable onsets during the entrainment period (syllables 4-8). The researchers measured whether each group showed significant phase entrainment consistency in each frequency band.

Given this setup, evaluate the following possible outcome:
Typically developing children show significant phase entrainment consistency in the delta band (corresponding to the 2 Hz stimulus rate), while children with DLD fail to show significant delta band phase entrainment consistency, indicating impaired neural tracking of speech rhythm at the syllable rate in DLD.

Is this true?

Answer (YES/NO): NO